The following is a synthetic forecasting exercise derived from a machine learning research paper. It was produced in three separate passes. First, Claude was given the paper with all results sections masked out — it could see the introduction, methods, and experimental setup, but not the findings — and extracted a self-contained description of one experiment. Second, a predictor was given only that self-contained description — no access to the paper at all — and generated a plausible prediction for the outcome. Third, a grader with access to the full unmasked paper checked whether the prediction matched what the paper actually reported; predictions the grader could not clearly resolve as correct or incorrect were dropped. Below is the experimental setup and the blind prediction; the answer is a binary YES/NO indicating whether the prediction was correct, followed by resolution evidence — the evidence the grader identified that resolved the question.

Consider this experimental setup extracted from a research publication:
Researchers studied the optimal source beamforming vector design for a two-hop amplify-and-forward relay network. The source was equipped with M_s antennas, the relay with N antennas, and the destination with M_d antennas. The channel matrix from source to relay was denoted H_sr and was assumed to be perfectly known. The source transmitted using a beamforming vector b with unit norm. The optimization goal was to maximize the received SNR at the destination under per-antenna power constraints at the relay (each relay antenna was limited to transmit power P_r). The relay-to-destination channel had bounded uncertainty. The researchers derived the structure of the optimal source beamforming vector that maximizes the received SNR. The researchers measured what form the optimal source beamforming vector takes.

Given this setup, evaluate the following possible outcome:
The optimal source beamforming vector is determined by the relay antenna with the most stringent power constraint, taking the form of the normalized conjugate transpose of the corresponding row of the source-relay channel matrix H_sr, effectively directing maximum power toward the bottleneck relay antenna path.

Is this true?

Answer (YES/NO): NO